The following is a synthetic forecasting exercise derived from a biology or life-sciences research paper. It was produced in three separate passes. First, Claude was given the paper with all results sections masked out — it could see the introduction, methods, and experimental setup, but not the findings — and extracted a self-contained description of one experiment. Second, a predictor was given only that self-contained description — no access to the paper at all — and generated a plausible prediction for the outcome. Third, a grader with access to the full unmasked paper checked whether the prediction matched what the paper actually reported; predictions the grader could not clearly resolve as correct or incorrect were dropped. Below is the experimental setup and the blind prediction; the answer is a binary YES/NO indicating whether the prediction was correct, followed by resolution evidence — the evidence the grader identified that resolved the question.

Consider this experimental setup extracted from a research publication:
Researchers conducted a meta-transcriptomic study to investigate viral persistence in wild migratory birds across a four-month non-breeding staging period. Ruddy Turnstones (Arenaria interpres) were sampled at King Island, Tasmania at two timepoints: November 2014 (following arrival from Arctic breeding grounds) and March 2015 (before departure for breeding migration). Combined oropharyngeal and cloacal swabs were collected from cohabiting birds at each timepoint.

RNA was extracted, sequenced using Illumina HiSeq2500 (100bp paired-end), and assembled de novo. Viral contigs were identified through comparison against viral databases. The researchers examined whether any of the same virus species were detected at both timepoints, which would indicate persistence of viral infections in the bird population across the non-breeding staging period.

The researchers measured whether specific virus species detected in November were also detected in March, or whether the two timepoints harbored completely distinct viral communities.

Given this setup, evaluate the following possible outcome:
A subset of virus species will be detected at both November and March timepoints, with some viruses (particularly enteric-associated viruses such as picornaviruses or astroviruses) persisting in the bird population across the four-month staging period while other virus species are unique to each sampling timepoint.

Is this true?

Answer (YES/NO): NO